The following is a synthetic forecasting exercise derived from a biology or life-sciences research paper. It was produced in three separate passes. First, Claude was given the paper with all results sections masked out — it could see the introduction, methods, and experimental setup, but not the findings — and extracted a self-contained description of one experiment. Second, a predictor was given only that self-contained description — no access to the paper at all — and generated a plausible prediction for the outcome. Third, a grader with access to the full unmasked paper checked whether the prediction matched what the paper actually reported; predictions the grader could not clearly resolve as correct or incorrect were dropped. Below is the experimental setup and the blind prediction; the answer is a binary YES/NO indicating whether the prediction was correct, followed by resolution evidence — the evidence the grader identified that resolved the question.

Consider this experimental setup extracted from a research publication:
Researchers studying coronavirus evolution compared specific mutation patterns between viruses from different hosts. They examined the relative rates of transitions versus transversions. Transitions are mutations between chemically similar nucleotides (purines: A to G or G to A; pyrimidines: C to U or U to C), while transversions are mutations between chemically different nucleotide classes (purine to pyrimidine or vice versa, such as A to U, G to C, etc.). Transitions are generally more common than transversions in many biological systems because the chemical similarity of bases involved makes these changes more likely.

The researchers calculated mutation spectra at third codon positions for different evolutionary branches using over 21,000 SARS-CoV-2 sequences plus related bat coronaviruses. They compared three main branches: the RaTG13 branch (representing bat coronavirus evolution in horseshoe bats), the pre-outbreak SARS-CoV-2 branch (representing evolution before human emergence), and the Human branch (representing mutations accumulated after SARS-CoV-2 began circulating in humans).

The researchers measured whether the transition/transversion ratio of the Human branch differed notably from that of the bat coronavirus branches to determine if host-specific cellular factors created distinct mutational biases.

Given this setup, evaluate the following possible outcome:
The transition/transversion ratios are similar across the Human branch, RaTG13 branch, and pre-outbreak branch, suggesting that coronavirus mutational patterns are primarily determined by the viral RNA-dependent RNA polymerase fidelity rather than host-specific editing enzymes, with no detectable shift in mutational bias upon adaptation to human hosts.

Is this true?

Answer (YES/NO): NO